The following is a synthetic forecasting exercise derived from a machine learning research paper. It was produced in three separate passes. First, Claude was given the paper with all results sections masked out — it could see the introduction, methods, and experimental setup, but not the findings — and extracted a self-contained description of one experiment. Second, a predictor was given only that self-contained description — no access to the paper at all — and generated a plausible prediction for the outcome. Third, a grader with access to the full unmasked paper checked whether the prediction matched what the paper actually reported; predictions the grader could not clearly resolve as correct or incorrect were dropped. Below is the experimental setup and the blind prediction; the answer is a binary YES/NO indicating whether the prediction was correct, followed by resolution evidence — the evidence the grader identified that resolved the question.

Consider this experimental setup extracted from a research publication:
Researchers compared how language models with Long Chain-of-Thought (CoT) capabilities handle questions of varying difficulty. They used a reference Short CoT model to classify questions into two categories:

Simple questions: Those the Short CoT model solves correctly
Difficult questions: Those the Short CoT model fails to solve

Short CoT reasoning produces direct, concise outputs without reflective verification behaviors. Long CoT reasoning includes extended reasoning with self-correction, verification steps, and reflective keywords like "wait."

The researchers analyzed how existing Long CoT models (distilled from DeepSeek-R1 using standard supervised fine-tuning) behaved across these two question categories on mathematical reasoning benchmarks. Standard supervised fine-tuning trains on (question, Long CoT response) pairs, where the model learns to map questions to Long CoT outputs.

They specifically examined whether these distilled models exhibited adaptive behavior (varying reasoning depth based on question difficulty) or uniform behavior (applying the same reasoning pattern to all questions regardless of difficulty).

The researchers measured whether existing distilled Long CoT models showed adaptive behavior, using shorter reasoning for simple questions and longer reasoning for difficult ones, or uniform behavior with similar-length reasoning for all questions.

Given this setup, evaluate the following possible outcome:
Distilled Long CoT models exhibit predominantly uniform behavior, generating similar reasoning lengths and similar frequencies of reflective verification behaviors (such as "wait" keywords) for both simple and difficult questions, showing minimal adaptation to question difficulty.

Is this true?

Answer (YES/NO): NO